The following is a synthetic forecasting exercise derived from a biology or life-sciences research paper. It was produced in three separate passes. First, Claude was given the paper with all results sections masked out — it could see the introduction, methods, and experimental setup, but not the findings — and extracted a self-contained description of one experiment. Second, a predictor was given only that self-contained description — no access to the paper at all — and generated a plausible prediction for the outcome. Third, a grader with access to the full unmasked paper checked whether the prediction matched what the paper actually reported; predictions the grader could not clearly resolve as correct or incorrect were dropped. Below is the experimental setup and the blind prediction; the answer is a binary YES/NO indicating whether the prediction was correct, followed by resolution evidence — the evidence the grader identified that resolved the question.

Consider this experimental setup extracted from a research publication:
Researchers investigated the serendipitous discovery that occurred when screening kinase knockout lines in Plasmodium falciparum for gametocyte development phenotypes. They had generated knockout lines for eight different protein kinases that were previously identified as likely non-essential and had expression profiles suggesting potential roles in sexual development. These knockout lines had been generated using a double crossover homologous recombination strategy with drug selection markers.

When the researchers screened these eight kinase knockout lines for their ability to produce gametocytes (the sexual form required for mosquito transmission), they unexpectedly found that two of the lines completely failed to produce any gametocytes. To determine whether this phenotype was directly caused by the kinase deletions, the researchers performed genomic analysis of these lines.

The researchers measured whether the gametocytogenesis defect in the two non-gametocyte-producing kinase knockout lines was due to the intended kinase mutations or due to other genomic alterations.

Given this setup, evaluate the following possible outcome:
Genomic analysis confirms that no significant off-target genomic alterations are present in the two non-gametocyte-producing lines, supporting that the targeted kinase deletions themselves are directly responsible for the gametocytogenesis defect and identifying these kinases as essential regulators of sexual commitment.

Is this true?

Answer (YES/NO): NO